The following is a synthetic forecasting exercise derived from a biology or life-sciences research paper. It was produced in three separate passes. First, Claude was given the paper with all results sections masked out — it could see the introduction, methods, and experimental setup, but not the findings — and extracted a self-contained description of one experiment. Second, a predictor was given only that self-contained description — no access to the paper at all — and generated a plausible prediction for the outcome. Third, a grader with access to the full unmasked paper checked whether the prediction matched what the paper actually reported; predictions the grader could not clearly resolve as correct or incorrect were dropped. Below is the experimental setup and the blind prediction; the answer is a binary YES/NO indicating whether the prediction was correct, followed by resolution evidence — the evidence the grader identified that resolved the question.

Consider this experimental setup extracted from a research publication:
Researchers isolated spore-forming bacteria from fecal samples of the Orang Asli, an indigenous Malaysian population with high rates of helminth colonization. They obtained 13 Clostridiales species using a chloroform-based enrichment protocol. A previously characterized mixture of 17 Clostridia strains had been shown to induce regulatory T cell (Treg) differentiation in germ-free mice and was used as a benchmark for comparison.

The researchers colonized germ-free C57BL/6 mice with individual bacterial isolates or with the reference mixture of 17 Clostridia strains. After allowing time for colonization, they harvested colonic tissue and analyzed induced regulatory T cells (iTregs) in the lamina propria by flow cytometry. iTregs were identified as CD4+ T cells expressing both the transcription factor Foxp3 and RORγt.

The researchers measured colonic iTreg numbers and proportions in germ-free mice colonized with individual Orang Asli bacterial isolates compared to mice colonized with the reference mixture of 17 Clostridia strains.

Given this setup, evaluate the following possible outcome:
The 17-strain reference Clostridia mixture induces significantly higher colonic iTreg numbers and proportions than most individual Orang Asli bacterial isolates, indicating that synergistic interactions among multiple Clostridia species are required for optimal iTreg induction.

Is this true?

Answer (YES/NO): NO